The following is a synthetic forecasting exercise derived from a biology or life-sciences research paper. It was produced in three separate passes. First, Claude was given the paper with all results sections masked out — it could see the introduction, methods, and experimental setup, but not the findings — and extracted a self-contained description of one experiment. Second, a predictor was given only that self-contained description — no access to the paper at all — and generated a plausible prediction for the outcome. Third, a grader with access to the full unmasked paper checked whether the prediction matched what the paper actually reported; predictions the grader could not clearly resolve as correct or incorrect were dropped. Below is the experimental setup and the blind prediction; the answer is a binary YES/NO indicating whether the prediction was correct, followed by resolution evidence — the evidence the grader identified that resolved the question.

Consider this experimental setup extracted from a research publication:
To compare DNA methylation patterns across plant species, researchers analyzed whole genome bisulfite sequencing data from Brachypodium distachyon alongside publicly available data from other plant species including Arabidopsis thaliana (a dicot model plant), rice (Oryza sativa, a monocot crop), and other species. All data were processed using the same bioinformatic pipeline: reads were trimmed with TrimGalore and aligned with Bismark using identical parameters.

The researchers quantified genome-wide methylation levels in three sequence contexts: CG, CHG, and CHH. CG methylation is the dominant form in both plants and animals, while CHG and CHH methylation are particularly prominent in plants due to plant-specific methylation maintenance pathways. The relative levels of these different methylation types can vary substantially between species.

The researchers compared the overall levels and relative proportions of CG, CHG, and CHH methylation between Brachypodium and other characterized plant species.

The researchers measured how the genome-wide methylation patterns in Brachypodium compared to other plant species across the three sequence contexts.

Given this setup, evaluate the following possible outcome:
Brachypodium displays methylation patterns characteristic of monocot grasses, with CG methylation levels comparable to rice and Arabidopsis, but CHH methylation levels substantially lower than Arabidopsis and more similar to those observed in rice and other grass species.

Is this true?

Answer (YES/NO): NO